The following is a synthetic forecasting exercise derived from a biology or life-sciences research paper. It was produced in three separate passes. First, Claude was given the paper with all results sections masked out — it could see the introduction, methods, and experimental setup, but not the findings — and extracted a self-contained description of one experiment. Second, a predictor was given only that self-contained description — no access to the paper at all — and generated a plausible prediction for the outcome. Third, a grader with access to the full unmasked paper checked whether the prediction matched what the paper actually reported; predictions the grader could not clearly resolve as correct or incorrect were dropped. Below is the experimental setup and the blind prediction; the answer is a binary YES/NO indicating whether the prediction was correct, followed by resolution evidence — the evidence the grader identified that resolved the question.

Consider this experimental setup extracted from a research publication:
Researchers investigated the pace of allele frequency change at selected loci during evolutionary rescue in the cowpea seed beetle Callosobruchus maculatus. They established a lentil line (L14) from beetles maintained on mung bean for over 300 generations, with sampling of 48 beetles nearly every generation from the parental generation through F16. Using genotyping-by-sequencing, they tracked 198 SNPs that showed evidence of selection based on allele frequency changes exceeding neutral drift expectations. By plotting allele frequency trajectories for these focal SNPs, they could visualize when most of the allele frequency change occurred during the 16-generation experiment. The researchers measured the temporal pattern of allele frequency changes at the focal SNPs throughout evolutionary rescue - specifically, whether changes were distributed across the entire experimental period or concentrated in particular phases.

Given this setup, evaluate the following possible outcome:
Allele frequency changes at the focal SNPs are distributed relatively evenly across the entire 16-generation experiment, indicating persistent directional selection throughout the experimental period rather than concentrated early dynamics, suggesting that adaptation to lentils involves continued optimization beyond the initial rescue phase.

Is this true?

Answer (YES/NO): NO